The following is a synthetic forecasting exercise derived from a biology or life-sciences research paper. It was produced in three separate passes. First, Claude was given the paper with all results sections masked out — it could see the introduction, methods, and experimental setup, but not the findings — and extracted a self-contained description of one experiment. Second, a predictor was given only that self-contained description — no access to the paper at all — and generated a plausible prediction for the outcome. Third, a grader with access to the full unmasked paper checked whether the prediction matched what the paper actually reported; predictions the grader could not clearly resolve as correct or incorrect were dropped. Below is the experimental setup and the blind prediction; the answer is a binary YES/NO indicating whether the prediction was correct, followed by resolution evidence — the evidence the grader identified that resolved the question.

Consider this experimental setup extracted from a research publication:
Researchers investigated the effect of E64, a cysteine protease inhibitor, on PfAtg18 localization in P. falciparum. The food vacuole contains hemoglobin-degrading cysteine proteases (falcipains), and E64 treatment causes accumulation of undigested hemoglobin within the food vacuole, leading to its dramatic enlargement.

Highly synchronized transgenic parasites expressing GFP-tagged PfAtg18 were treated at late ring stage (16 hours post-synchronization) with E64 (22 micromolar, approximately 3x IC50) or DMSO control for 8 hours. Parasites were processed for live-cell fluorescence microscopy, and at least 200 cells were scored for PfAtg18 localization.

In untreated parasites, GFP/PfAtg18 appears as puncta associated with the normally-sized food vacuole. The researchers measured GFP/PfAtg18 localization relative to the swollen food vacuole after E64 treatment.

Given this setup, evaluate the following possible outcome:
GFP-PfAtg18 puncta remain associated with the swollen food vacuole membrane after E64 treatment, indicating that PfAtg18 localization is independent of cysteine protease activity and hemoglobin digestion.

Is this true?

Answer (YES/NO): YES